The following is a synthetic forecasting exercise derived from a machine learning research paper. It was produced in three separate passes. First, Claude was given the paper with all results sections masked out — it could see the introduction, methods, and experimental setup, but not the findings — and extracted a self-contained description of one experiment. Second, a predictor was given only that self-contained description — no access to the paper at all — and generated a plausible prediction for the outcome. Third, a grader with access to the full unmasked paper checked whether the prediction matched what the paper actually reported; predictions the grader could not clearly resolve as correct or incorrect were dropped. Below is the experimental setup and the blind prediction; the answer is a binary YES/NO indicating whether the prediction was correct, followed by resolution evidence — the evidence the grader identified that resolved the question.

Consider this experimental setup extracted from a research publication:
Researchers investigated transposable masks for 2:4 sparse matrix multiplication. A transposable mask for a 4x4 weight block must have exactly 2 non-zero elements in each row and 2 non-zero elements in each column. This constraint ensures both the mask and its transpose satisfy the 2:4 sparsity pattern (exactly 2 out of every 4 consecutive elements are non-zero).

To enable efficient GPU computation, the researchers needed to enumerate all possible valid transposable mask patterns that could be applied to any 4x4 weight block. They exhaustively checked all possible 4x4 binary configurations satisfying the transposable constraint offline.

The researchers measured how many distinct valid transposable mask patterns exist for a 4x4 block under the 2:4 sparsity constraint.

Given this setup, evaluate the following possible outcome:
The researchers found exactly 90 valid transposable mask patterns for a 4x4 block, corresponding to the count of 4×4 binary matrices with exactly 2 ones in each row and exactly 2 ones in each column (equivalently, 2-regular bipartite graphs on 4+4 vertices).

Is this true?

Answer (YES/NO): YES